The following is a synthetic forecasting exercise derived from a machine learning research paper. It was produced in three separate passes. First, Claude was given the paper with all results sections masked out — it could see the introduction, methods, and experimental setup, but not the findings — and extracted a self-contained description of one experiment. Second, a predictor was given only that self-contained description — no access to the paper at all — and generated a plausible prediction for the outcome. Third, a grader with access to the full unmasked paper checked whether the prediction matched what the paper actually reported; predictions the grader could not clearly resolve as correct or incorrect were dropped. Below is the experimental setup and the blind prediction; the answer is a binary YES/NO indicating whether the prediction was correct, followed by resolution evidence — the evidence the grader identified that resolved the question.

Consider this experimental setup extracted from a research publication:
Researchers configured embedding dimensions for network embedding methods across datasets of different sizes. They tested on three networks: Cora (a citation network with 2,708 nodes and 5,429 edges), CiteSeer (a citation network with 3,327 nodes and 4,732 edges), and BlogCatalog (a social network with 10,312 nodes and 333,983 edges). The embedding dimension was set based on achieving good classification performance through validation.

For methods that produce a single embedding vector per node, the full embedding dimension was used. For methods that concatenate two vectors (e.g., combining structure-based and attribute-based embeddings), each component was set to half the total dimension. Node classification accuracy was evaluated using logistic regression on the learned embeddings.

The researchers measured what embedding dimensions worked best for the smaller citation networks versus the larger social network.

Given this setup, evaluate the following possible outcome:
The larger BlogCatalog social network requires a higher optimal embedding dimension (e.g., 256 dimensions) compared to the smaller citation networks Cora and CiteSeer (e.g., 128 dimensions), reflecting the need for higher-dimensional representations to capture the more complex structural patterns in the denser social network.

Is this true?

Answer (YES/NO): NO